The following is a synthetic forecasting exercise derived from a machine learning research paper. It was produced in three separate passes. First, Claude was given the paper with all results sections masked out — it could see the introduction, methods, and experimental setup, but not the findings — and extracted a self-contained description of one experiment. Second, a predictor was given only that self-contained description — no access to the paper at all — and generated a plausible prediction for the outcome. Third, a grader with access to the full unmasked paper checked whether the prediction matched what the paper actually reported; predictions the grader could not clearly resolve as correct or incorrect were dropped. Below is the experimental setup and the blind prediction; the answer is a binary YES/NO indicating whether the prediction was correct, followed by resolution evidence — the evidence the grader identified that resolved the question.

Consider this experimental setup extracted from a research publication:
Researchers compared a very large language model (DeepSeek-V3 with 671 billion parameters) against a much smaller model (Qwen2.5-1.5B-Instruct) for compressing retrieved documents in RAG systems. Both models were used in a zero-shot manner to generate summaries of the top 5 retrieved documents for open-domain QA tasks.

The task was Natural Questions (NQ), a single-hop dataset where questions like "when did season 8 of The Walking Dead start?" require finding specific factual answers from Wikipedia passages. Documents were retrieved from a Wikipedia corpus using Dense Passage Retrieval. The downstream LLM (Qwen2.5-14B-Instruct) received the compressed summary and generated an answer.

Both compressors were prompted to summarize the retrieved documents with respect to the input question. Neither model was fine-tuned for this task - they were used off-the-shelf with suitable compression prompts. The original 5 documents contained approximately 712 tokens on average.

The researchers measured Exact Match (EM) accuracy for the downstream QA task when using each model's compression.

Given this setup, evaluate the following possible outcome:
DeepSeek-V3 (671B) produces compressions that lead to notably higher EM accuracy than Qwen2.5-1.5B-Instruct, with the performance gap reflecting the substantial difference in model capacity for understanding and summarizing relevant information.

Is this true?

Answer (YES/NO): YES